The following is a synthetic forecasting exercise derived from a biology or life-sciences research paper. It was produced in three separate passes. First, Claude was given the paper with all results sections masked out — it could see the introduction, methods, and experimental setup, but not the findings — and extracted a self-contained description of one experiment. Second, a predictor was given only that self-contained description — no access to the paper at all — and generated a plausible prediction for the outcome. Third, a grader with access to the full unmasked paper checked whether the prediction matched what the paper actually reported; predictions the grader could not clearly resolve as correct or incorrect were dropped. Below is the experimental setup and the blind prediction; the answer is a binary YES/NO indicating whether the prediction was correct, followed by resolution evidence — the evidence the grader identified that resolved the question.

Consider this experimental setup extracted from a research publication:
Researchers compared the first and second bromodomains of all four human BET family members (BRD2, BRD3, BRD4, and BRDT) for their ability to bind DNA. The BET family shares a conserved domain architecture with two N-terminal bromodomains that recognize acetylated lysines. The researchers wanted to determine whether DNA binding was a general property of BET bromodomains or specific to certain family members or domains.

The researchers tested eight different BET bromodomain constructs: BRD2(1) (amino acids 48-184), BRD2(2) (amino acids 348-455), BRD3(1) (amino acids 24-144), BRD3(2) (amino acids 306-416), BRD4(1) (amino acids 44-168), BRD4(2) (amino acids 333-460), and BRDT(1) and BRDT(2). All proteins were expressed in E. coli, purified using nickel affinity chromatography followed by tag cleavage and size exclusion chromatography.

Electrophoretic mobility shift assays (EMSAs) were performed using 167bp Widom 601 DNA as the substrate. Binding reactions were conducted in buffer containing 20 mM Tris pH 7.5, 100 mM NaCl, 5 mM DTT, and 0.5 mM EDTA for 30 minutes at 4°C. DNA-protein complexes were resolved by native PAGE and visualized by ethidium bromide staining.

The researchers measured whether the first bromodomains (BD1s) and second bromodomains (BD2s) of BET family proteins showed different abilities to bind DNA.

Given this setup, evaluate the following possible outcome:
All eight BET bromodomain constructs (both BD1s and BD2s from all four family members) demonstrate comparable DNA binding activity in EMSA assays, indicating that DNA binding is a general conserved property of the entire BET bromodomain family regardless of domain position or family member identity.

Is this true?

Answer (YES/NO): NO